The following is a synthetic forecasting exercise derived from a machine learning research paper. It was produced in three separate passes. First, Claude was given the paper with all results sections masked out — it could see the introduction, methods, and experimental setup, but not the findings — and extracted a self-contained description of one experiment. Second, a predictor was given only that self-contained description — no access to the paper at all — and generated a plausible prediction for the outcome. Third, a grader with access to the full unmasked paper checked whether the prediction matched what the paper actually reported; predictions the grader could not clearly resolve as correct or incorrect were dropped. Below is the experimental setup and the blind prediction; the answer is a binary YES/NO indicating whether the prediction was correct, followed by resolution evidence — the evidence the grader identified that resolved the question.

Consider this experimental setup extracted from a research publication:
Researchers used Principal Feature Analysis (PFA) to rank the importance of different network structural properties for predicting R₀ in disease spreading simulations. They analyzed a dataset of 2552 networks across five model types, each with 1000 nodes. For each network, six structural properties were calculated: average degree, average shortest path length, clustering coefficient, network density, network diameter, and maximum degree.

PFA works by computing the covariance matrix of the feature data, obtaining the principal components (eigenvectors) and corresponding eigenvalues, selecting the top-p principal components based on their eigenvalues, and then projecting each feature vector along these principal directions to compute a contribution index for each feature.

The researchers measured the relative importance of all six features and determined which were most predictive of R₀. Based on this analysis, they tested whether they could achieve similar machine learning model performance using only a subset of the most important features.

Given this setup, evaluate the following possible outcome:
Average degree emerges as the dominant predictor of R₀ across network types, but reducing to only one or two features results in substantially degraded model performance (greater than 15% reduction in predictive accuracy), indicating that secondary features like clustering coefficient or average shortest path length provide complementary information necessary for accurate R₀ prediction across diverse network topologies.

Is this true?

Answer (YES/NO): NO